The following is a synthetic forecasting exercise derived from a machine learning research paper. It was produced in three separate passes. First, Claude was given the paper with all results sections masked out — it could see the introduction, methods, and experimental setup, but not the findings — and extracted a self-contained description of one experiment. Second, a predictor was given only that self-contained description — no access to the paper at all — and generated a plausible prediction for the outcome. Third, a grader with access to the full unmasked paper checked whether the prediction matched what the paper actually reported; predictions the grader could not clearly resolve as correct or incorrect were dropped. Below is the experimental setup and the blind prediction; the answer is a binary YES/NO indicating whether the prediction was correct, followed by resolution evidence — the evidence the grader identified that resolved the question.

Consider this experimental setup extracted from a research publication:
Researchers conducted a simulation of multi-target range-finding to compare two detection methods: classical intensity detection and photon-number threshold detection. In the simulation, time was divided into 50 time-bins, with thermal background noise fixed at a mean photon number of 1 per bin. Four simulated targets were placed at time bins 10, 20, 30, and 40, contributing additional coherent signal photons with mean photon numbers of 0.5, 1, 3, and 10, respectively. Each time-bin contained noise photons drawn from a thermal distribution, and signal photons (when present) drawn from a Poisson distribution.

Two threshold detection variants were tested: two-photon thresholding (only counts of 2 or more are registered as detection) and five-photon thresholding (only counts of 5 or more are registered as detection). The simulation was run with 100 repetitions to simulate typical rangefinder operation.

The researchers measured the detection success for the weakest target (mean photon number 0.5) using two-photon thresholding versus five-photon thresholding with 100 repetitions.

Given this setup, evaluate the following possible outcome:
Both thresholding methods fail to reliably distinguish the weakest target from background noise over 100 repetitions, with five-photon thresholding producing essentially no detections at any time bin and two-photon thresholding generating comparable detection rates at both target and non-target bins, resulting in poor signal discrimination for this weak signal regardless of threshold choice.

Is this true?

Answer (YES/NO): NO